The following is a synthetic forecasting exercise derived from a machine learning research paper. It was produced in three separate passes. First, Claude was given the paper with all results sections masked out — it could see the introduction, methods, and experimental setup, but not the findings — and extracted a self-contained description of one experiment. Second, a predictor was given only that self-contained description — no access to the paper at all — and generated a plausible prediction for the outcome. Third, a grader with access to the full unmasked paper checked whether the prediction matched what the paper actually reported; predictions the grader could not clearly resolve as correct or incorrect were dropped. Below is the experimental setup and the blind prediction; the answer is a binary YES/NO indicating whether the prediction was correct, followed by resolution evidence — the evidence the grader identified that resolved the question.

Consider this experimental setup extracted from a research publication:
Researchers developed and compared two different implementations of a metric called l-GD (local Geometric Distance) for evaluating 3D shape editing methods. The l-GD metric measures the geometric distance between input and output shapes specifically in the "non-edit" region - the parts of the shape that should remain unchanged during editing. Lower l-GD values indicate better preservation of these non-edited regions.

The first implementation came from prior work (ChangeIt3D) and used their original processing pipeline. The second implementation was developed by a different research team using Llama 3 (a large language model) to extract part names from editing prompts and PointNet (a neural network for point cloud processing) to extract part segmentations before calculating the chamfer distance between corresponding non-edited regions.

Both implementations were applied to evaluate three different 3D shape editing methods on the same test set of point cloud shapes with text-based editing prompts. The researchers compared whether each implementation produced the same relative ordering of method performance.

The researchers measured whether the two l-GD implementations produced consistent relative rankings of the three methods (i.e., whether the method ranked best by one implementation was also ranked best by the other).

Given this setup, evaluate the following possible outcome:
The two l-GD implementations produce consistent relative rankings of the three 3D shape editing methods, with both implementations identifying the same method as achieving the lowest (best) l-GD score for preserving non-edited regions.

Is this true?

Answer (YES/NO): YES